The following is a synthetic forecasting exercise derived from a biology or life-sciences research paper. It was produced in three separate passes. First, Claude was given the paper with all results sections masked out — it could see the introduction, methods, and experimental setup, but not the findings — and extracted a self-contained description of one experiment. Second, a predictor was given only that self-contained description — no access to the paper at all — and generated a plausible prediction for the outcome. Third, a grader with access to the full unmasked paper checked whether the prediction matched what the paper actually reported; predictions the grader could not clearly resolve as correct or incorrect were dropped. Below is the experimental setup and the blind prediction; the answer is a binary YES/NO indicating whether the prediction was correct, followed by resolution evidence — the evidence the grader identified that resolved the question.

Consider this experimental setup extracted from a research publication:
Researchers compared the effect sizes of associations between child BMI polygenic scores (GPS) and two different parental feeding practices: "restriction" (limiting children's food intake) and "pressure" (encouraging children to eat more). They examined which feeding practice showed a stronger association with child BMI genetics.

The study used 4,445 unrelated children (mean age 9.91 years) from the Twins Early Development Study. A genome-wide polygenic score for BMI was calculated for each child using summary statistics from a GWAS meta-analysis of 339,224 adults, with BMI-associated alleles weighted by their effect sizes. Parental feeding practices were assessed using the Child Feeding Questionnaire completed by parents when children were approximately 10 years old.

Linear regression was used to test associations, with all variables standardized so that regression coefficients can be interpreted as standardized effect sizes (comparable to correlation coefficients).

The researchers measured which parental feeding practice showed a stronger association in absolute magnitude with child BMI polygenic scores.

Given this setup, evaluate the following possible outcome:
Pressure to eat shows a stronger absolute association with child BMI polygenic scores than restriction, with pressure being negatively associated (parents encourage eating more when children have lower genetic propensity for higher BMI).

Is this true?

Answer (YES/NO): YES